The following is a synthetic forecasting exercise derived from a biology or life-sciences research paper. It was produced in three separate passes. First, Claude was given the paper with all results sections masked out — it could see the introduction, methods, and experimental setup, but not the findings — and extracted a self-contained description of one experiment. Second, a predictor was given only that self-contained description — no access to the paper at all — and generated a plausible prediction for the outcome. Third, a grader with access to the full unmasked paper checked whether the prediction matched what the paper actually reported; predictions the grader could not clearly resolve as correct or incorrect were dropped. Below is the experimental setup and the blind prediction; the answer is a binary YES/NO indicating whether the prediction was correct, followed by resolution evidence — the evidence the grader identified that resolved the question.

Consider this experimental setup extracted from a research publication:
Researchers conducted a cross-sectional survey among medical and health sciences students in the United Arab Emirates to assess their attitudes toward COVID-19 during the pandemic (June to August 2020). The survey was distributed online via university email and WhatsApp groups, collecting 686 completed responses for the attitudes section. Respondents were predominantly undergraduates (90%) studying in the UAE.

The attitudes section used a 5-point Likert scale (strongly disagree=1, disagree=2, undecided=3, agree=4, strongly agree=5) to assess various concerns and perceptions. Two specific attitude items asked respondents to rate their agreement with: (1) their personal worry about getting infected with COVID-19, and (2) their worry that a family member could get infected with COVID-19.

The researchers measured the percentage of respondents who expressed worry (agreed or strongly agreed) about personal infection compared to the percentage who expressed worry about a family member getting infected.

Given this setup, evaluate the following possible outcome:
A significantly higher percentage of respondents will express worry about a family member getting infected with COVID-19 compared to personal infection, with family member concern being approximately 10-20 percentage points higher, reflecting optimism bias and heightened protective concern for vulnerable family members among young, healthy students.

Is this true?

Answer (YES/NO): NO